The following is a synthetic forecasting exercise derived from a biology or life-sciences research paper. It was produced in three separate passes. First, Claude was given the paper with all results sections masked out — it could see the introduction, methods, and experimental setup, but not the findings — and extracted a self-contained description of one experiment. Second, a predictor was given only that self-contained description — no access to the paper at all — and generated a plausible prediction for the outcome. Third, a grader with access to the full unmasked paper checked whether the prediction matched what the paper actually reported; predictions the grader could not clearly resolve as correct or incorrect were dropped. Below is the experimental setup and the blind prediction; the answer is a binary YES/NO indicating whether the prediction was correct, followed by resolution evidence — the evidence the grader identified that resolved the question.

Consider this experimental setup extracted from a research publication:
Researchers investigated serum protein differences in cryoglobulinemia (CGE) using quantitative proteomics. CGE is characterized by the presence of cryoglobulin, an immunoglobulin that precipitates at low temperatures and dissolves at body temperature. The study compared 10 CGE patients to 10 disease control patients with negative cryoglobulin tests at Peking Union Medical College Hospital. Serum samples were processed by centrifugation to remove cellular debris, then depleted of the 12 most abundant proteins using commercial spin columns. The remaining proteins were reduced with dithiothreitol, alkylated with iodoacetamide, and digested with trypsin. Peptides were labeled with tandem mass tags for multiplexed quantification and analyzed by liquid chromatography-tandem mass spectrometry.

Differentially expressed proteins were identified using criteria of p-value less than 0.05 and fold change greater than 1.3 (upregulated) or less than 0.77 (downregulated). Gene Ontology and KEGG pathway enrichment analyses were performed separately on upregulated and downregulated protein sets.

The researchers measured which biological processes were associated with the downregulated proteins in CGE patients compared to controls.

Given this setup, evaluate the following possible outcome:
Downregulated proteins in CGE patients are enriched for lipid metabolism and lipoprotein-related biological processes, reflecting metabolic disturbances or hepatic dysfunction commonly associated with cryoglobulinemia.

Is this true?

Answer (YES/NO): NO